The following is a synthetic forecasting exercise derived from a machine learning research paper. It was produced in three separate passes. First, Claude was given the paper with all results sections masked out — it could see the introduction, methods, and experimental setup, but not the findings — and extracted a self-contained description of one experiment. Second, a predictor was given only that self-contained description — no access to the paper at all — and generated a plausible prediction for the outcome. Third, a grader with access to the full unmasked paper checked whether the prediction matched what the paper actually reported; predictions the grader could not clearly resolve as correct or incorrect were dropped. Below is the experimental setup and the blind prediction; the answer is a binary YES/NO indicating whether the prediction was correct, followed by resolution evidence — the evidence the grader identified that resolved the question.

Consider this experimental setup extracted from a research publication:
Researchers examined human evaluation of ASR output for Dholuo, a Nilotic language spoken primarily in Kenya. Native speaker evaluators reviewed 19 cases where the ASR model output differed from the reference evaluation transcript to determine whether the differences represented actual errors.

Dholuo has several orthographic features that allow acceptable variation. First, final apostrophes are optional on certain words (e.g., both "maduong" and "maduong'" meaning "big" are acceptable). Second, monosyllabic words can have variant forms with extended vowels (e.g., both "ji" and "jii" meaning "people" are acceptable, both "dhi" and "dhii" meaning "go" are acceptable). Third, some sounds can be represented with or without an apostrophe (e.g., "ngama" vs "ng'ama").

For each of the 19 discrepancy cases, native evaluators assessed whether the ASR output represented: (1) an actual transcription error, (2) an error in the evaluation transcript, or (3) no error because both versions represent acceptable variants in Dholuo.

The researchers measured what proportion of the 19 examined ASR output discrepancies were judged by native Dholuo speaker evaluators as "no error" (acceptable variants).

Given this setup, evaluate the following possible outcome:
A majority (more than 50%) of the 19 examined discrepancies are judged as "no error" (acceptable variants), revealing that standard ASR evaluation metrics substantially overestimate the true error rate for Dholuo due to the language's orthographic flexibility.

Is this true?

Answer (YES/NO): YES